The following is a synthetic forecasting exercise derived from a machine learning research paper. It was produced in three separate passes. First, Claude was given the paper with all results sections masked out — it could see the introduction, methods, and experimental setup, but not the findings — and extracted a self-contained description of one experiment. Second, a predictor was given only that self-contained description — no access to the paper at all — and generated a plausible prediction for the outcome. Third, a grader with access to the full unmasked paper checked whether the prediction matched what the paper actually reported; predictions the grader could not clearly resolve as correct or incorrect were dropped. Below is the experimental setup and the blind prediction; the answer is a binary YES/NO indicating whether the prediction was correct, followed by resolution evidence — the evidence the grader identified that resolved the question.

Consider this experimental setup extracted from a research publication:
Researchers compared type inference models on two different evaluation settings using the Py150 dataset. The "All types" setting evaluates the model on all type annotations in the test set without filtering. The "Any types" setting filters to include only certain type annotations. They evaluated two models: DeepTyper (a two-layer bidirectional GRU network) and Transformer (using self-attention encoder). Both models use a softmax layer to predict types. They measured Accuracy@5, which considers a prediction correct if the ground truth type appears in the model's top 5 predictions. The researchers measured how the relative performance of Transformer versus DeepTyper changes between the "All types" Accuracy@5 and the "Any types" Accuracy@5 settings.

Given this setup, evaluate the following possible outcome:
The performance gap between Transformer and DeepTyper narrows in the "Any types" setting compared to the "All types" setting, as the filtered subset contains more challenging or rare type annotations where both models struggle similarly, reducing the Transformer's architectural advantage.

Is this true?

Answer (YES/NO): NO